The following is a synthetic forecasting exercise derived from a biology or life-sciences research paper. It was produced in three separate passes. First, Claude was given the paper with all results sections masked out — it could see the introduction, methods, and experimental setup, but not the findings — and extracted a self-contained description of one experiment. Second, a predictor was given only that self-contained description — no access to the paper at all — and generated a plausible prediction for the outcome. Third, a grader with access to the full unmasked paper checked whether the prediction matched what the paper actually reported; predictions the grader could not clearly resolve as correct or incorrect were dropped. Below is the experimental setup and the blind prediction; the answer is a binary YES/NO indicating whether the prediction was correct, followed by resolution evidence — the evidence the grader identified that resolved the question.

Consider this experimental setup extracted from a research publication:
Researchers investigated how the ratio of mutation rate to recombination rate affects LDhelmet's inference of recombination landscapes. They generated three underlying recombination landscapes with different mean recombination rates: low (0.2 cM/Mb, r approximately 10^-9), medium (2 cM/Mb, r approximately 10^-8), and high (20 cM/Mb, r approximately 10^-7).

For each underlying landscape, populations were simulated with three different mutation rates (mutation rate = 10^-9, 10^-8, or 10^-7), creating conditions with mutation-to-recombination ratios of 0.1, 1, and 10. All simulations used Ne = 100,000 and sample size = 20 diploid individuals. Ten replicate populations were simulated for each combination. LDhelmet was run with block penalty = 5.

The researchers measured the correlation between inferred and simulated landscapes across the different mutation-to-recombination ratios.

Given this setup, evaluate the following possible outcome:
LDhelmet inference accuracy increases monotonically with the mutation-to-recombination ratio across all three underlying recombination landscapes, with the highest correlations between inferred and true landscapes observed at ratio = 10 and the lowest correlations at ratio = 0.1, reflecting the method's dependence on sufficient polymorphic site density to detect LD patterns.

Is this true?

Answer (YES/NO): NO